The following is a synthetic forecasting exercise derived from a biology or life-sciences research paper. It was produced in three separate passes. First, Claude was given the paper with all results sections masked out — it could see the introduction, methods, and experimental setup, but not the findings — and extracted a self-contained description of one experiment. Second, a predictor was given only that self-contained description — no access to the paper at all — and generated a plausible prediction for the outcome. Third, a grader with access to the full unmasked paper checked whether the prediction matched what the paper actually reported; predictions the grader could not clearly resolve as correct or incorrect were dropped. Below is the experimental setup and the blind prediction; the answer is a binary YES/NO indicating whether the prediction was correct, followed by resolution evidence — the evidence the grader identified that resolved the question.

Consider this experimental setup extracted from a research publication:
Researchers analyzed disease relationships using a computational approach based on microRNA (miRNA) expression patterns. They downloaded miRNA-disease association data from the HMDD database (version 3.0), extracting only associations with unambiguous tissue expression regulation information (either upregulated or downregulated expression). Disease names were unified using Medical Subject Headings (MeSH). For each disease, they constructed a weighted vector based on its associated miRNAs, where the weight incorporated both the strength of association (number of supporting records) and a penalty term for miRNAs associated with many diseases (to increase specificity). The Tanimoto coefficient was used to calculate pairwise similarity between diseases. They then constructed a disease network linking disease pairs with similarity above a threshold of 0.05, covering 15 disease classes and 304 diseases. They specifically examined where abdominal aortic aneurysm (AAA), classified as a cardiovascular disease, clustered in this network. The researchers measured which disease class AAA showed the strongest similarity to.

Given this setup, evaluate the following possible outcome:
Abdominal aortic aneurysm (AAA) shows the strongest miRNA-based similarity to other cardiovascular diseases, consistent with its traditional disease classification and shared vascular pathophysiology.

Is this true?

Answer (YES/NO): NO